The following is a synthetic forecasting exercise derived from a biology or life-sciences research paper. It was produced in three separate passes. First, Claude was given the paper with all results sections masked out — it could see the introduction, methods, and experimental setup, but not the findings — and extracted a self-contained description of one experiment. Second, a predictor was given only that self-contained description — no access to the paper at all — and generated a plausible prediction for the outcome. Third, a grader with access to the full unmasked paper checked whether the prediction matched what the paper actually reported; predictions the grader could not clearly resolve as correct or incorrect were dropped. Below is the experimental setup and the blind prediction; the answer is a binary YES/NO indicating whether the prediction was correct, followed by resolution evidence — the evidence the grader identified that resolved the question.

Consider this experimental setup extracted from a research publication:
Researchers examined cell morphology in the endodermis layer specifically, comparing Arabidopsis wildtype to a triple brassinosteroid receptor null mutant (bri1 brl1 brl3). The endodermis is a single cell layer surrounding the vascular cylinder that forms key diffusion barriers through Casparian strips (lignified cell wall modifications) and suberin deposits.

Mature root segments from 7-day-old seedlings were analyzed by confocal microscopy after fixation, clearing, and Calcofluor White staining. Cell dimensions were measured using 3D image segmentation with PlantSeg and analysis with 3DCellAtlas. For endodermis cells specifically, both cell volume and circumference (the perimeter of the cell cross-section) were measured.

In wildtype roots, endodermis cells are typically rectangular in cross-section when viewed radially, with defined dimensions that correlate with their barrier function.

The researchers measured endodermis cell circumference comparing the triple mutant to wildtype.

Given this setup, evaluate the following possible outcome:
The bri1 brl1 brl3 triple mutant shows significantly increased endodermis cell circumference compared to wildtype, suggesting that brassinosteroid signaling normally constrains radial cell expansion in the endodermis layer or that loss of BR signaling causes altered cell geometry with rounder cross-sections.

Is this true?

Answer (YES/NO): NO